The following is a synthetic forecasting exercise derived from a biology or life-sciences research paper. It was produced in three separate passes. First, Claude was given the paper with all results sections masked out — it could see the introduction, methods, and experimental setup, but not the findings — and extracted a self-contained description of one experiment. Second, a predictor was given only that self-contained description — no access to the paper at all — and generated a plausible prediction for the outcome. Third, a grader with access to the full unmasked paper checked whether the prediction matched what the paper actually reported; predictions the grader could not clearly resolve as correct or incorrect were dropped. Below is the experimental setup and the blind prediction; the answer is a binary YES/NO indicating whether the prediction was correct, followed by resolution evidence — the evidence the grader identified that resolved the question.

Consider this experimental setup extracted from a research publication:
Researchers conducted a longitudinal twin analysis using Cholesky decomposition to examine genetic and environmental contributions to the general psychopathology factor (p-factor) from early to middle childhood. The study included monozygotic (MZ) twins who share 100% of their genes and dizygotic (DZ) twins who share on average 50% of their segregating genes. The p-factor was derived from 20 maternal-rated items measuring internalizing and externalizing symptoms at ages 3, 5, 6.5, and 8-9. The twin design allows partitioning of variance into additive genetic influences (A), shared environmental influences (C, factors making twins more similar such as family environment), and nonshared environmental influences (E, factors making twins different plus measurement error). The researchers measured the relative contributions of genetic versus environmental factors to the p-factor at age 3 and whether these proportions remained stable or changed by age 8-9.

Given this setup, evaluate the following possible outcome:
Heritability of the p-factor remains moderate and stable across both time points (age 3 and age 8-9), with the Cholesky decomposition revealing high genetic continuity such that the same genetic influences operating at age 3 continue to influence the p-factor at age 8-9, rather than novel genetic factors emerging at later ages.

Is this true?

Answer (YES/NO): NO